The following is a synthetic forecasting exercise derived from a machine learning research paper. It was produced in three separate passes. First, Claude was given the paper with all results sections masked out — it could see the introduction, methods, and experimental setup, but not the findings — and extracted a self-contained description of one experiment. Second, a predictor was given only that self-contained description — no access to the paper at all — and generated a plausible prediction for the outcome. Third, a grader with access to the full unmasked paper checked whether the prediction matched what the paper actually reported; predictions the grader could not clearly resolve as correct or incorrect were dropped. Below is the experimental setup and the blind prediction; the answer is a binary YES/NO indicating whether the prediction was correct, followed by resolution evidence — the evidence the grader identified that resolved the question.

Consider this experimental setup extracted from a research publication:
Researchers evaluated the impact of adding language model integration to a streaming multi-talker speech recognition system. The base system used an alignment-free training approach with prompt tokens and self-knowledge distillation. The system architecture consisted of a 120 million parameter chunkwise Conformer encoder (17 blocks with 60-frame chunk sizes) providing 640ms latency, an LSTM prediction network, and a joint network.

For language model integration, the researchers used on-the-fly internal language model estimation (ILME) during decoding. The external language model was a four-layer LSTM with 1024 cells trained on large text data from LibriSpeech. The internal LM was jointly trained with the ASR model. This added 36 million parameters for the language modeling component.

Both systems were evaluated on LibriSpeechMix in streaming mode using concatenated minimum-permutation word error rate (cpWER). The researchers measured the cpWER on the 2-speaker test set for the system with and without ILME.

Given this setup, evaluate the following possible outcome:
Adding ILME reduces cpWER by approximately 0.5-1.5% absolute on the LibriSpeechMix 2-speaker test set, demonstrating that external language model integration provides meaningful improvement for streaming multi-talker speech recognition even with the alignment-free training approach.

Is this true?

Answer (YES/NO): NO